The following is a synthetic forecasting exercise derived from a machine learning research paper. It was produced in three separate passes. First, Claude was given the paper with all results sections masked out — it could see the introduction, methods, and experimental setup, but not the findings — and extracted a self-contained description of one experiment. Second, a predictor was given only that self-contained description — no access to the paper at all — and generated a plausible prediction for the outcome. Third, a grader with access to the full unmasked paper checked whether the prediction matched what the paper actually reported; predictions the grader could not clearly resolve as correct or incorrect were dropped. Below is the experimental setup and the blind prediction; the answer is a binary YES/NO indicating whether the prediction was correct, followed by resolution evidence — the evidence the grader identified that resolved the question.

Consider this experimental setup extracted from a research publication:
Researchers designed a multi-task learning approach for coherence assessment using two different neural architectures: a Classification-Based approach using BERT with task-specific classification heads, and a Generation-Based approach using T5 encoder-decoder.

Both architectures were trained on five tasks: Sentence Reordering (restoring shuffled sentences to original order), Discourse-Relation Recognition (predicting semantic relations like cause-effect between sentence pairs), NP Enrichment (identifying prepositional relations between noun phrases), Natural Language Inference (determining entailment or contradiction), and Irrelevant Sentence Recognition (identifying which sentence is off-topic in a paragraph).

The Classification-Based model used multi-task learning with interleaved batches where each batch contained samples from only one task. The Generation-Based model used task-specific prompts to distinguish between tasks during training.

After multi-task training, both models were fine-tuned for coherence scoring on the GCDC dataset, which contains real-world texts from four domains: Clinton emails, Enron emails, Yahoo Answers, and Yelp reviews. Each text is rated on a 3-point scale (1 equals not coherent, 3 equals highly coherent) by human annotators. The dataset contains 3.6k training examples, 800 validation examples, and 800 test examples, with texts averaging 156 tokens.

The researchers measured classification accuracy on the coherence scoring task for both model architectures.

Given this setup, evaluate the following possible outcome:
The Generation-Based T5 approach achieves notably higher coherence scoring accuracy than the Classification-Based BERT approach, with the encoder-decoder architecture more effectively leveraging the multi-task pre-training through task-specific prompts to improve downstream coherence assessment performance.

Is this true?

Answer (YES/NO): YES